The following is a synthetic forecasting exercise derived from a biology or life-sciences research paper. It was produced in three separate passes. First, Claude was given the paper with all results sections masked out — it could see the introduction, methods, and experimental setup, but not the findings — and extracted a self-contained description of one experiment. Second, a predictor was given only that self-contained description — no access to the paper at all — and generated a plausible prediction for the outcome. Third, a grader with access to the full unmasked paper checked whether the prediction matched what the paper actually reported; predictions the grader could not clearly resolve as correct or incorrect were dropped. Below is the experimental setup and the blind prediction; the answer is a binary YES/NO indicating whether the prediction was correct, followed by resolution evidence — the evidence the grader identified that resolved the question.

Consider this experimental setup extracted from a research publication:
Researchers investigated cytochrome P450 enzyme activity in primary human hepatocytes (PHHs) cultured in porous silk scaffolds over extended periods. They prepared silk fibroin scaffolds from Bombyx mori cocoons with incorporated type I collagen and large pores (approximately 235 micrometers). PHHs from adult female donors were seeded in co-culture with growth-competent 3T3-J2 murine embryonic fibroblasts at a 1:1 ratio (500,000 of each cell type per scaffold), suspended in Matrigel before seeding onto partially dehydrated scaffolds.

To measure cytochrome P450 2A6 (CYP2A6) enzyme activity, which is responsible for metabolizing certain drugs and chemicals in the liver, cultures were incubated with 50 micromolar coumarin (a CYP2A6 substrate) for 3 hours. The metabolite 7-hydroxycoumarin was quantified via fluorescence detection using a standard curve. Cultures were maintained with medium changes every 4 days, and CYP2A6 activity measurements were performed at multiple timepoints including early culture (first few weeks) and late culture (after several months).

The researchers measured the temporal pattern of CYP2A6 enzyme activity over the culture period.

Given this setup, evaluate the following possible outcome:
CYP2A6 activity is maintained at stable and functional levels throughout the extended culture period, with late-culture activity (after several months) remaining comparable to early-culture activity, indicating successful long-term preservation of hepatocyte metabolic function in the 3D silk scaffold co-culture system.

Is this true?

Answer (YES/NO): NO